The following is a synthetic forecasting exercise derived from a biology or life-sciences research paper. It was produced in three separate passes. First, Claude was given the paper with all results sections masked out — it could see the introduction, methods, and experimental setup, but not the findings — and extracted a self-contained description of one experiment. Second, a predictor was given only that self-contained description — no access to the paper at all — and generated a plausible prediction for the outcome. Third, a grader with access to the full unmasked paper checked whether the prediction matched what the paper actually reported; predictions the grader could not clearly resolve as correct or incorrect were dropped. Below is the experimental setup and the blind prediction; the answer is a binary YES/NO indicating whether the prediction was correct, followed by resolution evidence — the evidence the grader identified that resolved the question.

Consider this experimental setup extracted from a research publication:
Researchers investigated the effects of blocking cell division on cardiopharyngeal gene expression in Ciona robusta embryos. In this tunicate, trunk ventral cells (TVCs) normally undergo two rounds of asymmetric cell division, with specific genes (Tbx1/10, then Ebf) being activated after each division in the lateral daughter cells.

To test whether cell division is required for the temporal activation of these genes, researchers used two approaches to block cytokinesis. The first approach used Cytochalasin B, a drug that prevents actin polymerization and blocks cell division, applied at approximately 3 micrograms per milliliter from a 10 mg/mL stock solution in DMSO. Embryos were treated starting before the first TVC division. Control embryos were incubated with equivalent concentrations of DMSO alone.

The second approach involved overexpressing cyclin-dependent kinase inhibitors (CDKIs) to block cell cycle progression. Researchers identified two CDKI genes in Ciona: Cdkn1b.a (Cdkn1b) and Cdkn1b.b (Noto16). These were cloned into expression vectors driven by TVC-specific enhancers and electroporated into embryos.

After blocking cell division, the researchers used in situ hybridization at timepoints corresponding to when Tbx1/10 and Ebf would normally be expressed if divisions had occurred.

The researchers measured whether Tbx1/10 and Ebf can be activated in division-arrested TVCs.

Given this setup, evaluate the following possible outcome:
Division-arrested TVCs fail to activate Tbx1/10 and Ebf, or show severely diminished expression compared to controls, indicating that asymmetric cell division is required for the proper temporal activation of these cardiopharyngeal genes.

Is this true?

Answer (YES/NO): NO